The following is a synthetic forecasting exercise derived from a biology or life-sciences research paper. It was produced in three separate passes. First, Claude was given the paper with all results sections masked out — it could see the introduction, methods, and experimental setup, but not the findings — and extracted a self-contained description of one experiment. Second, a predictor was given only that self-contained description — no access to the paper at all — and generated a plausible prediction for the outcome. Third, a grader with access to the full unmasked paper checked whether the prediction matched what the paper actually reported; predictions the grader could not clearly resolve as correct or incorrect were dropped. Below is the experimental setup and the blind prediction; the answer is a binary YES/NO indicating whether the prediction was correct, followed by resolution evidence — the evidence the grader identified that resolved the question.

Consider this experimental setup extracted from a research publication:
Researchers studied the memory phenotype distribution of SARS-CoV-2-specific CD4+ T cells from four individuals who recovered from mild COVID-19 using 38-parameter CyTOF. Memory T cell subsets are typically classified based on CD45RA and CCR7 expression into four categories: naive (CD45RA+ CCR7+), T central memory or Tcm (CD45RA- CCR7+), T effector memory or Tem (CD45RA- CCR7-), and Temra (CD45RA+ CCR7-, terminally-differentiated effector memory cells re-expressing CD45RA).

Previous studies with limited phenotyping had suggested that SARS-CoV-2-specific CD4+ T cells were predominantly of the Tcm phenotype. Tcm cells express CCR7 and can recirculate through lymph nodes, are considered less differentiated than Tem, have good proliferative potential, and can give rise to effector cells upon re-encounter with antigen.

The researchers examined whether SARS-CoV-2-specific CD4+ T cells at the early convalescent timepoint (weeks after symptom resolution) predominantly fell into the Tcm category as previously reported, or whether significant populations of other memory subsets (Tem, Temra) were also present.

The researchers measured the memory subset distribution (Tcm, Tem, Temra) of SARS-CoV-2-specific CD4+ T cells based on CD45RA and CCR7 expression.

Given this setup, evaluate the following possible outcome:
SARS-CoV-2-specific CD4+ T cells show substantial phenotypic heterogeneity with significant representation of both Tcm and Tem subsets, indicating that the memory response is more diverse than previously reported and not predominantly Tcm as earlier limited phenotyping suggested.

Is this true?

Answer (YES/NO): NO